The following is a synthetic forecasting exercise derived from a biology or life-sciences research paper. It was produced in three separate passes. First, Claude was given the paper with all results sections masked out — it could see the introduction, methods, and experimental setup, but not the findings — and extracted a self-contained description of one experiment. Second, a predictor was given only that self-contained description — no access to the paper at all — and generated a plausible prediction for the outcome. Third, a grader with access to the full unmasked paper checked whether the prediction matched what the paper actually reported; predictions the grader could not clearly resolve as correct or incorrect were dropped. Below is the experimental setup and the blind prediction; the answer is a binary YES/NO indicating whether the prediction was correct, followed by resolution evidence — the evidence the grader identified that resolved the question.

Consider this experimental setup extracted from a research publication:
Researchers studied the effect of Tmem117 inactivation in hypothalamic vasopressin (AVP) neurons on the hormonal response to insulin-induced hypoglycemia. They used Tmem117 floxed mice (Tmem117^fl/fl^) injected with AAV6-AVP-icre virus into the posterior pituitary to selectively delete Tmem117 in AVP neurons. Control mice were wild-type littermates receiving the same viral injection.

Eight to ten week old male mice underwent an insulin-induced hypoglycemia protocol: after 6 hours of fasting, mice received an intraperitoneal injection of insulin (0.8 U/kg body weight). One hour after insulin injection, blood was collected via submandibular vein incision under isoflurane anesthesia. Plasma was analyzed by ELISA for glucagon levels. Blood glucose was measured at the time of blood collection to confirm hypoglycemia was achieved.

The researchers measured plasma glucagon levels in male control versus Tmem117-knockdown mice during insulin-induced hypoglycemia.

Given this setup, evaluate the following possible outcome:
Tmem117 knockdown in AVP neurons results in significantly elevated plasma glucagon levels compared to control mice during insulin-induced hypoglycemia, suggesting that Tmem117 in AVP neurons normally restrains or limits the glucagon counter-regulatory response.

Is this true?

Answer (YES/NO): YES